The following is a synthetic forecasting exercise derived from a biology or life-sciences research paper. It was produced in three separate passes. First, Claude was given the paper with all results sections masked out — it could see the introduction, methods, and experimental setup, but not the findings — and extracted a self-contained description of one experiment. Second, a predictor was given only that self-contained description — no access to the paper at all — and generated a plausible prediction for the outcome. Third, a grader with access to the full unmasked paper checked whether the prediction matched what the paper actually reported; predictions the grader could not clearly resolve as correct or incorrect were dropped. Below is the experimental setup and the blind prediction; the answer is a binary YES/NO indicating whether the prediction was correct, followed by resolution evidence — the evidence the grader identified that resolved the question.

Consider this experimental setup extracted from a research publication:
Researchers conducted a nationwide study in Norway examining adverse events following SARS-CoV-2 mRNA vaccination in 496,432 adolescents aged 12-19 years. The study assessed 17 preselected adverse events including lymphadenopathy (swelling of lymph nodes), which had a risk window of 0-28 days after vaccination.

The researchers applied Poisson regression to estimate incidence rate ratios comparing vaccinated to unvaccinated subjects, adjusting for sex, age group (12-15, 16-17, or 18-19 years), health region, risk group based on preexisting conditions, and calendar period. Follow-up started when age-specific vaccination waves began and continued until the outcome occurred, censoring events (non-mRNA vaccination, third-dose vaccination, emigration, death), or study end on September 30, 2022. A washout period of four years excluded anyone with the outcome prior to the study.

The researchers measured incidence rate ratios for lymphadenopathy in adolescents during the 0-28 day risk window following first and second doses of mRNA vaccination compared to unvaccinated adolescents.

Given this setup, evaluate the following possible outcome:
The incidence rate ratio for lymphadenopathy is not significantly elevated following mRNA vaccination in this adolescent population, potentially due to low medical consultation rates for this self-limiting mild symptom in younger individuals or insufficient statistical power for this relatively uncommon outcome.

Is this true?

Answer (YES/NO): NO